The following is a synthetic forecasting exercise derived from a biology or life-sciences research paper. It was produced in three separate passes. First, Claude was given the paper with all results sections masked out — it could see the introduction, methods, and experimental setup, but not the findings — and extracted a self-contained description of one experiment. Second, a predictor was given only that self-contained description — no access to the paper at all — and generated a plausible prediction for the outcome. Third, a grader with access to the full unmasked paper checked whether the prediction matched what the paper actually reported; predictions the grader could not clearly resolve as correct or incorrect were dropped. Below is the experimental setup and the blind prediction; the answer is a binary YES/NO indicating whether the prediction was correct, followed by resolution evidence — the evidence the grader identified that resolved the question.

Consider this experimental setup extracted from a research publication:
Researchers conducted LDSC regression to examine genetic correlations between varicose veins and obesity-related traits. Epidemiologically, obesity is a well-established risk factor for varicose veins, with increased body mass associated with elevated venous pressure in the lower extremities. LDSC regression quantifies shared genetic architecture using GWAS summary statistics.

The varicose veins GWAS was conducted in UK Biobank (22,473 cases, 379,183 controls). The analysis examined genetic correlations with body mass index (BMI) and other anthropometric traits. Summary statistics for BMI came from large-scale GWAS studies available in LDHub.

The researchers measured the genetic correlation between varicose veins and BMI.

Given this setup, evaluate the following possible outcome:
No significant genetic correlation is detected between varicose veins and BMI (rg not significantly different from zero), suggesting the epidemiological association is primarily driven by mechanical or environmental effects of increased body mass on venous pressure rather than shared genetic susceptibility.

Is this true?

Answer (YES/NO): NO